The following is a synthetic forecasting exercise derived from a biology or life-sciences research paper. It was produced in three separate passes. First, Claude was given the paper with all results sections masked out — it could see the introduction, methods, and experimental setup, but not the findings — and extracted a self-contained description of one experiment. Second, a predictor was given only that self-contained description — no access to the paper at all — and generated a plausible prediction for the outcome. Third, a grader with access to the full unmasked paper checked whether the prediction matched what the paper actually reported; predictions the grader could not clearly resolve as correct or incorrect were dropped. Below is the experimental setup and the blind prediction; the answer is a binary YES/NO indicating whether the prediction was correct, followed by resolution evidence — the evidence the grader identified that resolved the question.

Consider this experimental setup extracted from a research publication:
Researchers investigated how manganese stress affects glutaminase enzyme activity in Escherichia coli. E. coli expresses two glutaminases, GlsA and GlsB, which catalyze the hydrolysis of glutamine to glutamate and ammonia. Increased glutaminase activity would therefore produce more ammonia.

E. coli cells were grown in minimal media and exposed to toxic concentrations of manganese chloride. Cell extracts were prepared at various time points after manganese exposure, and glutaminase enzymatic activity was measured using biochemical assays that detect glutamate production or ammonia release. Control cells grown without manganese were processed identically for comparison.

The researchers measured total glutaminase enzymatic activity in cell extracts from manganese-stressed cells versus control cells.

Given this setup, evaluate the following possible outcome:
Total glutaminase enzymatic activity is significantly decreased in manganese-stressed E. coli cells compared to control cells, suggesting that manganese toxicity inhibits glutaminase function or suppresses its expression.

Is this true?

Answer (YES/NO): NO